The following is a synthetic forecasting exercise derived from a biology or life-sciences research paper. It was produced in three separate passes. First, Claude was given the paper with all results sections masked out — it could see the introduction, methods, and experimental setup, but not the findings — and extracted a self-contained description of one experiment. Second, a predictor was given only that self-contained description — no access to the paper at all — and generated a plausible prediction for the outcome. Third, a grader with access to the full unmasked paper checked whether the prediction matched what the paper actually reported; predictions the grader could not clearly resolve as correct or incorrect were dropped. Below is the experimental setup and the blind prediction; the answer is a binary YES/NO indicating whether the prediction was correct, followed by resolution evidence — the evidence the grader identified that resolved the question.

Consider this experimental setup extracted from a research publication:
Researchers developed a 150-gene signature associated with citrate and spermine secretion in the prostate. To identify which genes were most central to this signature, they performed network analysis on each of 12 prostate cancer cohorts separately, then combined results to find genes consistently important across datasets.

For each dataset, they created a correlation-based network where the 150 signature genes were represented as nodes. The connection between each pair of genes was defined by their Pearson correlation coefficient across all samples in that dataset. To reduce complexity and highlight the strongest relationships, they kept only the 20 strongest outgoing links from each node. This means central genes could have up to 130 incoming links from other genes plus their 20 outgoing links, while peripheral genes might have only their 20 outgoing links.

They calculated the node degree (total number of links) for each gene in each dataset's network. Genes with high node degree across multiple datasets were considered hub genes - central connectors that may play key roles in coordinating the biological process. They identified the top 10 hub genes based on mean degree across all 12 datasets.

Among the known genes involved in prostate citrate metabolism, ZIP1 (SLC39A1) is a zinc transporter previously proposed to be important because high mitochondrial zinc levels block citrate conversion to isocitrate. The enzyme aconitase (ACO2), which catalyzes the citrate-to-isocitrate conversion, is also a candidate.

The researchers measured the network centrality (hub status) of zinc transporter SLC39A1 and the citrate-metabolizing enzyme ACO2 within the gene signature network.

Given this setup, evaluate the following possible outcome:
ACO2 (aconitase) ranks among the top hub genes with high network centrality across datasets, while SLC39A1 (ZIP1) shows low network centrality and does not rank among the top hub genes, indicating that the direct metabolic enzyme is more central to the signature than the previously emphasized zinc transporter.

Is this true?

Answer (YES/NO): NO